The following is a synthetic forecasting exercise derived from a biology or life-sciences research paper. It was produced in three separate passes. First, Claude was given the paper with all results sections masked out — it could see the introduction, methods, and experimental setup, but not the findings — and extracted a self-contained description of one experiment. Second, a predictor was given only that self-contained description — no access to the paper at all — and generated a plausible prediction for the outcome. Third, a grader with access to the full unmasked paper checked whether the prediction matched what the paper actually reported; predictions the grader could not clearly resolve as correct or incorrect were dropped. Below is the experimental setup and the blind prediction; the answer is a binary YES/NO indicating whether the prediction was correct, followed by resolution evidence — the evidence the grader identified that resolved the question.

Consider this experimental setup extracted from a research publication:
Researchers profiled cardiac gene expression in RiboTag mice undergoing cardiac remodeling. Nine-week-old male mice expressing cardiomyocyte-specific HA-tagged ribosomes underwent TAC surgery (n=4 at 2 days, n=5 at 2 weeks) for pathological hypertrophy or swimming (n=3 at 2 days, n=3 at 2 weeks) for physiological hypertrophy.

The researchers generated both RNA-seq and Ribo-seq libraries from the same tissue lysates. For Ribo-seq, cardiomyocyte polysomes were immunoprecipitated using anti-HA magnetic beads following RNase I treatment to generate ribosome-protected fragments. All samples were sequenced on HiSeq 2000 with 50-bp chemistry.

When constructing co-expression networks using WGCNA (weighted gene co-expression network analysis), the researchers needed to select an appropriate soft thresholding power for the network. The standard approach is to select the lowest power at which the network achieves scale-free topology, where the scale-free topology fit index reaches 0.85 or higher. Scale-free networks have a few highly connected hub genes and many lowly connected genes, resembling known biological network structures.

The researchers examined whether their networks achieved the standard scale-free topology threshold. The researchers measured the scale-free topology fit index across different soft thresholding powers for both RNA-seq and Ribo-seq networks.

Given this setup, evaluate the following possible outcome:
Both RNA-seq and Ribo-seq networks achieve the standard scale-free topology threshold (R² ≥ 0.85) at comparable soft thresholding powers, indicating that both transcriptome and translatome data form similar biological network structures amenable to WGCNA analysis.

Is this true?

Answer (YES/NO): NO